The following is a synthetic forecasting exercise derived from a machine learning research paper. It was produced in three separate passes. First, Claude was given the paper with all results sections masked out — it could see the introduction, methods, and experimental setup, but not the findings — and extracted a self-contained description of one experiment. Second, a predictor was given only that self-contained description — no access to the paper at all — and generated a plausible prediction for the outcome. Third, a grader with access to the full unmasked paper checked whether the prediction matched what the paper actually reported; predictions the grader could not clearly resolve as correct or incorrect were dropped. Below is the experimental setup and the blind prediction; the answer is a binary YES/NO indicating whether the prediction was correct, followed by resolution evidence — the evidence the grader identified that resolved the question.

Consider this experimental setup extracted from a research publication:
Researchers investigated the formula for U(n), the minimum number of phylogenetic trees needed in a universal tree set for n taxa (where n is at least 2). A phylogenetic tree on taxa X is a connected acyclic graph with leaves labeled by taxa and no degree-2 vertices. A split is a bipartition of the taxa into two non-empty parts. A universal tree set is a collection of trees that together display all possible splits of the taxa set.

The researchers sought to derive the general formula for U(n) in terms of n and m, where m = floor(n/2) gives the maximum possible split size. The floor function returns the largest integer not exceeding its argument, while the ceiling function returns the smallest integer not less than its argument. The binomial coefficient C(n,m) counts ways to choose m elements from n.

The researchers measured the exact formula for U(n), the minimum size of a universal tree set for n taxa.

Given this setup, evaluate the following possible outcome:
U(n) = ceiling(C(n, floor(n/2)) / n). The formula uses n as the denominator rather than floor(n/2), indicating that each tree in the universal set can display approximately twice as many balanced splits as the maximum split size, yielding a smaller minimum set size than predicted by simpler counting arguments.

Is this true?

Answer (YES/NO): NO